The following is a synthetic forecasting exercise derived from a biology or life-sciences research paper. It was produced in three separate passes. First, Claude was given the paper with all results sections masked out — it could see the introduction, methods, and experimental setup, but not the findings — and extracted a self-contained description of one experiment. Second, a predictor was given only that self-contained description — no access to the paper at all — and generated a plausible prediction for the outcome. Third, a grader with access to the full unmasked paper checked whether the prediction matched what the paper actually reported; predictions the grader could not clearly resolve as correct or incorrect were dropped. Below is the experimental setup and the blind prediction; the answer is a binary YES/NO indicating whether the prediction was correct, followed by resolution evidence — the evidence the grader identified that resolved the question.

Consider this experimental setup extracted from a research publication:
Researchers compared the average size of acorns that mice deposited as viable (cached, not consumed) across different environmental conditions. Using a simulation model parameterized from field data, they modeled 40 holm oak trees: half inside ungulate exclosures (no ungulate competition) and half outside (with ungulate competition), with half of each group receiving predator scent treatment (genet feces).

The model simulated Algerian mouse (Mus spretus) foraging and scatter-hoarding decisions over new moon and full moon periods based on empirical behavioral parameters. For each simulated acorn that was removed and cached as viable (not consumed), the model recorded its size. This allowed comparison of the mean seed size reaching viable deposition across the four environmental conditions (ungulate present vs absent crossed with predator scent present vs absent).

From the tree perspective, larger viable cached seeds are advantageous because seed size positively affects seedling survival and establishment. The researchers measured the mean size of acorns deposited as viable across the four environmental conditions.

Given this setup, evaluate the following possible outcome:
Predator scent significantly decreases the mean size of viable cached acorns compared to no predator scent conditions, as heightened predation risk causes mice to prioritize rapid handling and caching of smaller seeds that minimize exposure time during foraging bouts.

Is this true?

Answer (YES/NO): NO